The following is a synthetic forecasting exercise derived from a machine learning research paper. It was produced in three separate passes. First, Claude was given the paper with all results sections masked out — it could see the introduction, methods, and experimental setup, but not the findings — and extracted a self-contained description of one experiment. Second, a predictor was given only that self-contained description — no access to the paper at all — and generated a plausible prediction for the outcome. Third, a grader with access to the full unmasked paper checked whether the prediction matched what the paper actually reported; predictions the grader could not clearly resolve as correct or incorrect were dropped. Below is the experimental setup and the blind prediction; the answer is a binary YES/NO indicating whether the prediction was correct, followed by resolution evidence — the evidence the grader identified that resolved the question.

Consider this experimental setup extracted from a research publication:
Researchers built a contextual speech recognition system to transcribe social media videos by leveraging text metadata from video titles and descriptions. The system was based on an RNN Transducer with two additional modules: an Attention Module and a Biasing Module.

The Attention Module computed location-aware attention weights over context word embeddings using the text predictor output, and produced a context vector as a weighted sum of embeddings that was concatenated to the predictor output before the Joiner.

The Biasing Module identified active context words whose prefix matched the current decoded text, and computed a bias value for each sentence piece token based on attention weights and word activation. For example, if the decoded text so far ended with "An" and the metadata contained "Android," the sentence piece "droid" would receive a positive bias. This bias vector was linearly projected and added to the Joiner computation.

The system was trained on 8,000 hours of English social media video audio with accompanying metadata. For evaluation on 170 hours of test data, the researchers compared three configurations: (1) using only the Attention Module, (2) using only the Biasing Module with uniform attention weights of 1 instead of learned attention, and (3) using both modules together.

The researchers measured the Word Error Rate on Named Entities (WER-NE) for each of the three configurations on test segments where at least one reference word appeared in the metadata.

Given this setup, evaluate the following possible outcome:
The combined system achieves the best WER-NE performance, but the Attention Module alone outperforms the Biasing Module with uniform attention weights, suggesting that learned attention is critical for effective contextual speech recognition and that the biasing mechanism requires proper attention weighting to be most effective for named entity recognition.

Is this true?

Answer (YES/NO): NO